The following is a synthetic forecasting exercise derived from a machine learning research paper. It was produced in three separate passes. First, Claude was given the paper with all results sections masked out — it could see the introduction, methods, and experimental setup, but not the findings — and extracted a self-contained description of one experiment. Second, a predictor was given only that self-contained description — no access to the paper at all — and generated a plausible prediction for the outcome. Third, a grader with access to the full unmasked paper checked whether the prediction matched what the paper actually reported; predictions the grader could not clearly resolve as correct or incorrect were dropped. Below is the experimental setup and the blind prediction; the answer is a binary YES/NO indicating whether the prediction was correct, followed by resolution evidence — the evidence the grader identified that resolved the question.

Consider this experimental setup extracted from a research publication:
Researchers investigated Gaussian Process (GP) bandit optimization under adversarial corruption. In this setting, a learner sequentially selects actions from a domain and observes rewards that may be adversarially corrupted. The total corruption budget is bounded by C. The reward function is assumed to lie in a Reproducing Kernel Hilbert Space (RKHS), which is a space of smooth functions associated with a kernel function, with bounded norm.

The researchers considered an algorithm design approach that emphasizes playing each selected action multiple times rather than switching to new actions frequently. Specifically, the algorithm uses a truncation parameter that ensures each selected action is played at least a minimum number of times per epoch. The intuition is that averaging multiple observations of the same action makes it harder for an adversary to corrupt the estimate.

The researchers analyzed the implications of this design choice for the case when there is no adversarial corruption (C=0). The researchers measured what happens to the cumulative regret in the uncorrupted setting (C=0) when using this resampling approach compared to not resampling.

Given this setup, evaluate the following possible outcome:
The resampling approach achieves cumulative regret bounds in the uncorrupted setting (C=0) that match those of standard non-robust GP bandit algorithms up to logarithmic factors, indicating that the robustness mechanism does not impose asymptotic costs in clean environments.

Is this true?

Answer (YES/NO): NO